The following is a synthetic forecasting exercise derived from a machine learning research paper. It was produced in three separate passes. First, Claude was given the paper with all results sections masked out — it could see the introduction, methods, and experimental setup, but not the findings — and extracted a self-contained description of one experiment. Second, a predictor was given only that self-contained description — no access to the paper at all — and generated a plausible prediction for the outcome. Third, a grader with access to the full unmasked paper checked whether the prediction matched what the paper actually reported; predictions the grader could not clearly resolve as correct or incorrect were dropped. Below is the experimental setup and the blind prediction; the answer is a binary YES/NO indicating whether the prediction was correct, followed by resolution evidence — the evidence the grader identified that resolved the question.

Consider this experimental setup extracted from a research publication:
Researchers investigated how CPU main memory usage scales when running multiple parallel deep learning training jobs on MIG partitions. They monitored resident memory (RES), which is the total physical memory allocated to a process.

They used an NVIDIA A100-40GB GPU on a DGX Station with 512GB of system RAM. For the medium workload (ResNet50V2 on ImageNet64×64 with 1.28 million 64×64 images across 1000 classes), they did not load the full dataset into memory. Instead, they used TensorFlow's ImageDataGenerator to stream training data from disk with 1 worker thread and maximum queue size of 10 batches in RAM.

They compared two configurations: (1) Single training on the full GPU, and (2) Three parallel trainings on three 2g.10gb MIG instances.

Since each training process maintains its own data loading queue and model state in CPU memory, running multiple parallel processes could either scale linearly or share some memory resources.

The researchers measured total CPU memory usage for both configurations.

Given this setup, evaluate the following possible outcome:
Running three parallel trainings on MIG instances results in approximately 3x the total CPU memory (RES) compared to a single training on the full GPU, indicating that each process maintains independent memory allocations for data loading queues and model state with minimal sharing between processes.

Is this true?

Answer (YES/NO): YES